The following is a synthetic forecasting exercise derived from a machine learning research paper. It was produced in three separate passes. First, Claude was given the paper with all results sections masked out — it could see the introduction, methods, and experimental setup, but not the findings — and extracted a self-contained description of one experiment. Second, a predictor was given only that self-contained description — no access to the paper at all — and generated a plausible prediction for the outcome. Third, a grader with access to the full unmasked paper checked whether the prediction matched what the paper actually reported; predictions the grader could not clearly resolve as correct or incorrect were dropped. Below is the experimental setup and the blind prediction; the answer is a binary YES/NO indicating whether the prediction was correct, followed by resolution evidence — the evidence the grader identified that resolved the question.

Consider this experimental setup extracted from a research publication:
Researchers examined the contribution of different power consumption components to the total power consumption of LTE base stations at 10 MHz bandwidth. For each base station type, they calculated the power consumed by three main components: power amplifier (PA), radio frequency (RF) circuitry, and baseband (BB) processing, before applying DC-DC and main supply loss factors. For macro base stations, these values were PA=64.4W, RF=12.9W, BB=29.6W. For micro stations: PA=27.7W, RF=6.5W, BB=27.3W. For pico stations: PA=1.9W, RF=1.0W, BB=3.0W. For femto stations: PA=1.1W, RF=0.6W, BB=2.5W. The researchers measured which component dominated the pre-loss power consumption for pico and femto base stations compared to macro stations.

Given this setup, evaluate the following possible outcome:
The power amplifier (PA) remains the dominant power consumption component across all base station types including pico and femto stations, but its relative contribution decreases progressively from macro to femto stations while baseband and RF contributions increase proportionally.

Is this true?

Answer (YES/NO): NO